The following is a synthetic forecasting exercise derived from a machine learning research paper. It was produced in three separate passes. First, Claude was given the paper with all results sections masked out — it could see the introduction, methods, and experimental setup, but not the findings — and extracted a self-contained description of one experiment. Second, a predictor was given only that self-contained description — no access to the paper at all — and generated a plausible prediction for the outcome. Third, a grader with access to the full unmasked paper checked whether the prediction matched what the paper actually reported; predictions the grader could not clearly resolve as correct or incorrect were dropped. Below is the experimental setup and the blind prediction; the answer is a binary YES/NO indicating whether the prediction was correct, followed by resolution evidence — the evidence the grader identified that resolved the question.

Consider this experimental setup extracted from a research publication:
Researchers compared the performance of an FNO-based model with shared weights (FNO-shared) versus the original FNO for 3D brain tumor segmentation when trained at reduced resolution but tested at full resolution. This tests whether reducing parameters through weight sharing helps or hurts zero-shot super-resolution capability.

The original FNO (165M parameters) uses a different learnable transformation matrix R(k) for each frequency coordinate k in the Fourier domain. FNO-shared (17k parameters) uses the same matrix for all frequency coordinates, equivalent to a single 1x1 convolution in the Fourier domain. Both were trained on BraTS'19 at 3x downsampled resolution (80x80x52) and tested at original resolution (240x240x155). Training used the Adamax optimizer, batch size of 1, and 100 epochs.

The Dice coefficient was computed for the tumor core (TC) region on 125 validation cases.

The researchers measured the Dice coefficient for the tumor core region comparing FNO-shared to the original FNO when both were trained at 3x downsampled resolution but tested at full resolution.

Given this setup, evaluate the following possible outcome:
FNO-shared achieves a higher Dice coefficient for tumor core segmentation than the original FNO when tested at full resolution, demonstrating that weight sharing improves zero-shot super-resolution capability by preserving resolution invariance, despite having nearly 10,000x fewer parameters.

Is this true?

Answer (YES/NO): YES